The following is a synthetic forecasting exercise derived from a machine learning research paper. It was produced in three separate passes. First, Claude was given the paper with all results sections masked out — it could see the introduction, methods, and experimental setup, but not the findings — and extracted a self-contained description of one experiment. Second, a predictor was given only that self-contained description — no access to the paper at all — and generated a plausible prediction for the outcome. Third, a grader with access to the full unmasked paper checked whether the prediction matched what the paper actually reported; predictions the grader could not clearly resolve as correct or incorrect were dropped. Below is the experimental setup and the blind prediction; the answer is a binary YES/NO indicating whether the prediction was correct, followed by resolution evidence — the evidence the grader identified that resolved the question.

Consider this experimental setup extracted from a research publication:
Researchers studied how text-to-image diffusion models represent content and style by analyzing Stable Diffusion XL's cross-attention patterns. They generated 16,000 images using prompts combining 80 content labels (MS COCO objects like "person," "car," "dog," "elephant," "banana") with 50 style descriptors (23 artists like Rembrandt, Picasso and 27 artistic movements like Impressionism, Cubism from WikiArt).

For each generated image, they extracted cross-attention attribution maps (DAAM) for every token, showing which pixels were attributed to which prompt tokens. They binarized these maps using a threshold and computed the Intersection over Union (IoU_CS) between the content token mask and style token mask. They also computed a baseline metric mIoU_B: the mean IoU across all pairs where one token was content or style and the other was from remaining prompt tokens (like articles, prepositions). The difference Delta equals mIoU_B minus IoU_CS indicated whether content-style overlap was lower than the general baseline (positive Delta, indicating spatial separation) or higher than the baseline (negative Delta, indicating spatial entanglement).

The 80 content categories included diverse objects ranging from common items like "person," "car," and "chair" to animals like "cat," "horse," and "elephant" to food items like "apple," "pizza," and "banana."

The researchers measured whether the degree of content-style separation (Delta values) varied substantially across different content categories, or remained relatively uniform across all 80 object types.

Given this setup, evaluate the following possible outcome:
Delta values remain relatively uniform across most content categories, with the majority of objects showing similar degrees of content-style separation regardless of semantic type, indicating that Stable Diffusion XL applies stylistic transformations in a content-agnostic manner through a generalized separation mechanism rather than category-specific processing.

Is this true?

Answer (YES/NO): NO